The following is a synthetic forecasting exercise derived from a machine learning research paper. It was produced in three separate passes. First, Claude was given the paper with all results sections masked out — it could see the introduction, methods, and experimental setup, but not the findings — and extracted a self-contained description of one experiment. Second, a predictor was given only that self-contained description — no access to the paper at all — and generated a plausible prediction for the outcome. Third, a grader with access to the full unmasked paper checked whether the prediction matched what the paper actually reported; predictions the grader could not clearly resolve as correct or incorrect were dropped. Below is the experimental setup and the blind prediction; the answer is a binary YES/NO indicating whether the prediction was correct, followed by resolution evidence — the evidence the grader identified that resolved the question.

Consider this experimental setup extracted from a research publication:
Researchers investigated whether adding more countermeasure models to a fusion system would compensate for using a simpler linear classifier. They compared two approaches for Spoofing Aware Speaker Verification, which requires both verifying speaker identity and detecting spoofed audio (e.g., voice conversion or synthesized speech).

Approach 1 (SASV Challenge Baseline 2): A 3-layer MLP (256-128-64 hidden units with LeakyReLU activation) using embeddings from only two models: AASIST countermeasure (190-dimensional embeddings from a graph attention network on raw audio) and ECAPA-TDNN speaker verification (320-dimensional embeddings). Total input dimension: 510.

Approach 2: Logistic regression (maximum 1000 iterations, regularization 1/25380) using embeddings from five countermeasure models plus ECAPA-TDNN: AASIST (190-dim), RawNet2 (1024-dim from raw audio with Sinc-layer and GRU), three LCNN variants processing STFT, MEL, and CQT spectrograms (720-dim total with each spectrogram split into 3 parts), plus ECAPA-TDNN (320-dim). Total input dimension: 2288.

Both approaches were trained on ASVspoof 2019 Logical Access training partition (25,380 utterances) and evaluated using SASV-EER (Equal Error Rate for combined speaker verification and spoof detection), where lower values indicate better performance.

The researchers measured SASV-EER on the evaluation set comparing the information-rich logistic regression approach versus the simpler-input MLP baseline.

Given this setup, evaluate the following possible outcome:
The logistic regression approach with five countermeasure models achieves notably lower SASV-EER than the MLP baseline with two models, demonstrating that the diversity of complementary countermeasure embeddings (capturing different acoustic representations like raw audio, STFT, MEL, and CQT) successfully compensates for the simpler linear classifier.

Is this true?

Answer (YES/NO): NO